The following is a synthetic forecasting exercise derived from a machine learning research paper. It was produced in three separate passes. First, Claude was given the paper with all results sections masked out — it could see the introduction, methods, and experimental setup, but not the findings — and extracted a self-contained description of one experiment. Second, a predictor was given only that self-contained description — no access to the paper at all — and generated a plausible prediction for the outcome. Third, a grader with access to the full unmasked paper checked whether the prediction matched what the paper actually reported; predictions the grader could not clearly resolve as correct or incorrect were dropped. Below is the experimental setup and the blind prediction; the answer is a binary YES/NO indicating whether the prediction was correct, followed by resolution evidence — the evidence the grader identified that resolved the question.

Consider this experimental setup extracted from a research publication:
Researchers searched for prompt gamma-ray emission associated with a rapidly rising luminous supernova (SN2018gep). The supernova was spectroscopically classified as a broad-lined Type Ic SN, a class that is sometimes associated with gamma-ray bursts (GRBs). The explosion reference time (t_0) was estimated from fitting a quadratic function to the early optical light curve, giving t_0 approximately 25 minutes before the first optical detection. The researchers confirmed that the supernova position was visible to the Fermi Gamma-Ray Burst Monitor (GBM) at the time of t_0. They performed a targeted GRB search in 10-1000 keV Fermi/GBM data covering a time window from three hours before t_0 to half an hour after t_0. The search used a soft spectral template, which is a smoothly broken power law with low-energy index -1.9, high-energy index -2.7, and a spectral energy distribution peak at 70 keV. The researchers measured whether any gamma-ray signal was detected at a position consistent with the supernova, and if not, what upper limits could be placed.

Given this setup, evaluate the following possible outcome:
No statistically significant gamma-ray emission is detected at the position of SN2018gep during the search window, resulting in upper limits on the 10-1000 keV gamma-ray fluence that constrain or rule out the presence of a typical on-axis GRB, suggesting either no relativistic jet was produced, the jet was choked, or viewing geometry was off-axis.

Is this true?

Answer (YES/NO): YES